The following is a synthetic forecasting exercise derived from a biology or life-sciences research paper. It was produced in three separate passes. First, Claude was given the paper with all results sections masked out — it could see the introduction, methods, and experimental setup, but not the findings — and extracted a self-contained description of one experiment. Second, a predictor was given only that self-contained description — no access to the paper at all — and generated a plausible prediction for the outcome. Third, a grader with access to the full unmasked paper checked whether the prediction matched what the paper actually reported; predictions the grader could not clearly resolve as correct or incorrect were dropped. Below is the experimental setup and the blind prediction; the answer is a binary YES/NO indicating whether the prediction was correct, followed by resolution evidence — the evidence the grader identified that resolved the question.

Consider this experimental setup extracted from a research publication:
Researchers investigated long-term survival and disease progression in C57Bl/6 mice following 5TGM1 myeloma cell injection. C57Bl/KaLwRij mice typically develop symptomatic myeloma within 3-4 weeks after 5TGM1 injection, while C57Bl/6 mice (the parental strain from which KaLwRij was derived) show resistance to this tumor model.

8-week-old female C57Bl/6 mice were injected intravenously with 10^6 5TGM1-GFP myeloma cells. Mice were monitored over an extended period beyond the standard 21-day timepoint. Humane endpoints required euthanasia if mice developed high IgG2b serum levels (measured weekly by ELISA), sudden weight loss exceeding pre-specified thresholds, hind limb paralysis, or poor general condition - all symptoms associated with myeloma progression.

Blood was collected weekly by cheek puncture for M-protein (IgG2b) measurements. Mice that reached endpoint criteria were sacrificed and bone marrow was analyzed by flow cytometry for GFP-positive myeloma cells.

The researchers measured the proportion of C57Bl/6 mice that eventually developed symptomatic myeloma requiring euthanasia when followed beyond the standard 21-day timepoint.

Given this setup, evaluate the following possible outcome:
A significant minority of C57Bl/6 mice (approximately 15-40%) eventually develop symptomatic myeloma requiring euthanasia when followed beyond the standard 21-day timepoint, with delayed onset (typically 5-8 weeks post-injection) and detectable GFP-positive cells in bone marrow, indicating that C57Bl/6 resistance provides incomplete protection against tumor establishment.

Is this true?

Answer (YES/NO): NO